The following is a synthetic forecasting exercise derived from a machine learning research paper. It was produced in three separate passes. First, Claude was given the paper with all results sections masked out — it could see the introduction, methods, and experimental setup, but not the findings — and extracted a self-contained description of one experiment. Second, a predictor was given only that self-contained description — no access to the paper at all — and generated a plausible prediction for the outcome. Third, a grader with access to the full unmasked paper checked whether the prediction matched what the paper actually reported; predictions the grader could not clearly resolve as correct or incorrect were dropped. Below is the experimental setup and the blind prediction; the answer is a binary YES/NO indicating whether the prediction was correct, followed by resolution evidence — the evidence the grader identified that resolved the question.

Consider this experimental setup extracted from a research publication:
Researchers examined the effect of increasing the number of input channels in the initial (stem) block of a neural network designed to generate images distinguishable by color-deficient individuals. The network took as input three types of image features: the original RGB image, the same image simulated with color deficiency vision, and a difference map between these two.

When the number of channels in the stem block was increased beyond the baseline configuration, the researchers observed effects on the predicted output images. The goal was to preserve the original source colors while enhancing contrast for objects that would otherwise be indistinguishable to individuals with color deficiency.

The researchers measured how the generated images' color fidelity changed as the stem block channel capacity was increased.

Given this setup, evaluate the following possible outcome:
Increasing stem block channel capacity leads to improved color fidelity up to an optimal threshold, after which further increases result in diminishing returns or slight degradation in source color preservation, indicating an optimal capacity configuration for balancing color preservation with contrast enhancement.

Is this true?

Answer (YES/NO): NO